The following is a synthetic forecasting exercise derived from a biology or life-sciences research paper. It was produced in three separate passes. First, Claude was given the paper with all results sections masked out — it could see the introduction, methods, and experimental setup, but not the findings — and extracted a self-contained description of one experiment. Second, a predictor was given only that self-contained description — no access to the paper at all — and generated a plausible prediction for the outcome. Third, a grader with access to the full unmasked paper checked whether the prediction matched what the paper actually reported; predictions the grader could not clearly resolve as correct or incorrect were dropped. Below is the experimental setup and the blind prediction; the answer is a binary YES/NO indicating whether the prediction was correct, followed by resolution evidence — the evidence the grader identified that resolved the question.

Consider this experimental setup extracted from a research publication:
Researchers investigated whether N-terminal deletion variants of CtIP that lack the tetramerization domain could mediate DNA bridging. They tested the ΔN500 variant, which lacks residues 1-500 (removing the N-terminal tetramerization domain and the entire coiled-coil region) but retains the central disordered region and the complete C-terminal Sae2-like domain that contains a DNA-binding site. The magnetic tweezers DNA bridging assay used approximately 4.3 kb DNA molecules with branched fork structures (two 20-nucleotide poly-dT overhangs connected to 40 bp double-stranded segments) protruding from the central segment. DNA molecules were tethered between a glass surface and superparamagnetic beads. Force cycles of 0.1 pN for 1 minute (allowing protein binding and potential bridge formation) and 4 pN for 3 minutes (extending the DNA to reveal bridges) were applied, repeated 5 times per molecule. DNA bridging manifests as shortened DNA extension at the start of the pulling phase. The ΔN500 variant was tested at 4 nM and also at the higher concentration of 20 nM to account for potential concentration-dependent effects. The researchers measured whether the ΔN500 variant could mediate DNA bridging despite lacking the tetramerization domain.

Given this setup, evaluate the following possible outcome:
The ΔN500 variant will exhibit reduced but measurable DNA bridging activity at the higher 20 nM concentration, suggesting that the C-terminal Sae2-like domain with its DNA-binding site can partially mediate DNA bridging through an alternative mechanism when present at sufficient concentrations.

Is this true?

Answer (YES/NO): NO